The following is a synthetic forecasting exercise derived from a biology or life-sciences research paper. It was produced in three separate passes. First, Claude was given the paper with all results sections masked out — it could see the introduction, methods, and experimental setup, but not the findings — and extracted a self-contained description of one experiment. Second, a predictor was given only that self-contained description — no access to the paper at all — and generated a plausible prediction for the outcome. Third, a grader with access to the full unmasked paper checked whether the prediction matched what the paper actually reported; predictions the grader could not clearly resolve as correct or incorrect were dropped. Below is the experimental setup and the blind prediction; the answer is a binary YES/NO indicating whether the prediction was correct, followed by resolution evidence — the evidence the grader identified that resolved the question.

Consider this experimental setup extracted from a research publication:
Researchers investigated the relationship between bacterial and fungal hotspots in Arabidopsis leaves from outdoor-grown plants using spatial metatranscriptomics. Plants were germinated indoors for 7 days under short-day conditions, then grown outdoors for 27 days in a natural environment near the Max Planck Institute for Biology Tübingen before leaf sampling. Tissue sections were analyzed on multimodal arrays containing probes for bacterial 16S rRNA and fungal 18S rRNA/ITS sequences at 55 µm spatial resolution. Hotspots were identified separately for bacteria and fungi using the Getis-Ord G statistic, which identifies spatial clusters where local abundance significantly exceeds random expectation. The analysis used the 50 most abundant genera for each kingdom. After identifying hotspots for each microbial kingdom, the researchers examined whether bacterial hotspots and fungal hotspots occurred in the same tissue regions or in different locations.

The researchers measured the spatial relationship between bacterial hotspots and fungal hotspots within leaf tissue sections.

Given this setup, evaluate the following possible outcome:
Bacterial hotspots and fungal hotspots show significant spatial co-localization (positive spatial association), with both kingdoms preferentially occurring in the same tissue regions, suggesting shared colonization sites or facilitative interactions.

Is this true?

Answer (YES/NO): NO